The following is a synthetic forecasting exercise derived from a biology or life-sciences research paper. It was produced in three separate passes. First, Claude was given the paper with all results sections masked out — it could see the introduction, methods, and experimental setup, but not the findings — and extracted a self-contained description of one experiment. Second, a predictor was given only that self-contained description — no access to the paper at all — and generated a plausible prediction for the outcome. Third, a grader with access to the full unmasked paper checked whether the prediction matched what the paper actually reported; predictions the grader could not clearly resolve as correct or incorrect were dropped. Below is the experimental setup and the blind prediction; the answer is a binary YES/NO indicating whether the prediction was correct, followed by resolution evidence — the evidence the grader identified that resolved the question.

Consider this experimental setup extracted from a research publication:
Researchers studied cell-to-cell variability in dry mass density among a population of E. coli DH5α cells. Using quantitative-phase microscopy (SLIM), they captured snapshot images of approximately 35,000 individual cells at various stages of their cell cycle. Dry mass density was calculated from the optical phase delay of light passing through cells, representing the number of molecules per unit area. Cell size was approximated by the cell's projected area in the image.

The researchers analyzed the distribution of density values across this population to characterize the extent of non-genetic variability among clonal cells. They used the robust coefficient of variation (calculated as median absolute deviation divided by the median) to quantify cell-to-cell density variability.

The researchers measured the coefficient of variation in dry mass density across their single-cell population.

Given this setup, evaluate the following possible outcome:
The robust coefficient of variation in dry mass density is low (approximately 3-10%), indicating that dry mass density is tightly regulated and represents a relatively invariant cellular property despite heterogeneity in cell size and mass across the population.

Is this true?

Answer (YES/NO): NO